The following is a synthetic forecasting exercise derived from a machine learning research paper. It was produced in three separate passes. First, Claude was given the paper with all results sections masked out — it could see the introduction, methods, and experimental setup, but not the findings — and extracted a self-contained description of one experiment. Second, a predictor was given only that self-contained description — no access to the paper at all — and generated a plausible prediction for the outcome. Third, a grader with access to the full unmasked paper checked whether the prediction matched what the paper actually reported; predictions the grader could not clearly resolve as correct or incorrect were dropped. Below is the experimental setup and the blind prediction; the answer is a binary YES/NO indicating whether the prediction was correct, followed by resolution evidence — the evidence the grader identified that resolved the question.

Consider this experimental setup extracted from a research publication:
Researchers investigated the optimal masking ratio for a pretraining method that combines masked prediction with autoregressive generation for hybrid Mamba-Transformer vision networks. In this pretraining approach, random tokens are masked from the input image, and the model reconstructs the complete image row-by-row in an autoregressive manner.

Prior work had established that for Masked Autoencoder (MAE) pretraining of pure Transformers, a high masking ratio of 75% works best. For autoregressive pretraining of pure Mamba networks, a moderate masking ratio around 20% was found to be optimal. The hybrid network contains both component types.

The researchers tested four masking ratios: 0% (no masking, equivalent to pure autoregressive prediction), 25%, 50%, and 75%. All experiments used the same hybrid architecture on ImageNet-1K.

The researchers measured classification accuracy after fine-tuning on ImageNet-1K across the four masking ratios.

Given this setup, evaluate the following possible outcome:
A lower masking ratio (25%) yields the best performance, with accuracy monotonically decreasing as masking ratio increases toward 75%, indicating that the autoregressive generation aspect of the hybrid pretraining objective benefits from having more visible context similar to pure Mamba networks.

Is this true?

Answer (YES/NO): NO